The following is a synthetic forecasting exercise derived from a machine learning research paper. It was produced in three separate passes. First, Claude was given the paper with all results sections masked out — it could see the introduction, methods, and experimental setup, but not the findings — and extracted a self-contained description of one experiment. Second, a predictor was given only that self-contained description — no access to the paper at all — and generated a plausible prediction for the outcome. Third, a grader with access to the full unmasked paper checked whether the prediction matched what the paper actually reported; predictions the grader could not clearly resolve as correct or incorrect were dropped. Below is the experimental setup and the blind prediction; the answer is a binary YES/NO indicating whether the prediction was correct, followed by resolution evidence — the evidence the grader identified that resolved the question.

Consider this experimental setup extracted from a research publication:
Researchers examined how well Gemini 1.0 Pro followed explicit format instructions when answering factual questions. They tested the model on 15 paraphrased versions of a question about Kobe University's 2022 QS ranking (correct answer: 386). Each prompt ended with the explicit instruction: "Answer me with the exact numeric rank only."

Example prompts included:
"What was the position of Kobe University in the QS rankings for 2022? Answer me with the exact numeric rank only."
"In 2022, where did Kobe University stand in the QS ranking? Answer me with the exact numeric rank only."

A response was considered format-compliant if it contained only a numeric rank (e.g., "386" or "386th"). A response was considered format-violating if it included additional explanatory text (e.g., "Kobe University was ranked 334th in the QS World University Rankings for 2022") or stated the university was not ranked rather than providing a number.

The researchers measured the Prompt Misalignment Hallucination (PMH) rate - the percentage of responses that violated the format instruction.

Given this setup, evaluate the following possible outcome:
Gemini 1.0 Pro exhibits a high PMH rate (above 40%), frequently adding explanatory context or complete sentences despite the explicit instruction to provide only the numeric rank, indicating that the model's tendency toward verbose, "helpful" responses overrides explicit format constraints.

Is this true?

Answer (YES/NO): NO